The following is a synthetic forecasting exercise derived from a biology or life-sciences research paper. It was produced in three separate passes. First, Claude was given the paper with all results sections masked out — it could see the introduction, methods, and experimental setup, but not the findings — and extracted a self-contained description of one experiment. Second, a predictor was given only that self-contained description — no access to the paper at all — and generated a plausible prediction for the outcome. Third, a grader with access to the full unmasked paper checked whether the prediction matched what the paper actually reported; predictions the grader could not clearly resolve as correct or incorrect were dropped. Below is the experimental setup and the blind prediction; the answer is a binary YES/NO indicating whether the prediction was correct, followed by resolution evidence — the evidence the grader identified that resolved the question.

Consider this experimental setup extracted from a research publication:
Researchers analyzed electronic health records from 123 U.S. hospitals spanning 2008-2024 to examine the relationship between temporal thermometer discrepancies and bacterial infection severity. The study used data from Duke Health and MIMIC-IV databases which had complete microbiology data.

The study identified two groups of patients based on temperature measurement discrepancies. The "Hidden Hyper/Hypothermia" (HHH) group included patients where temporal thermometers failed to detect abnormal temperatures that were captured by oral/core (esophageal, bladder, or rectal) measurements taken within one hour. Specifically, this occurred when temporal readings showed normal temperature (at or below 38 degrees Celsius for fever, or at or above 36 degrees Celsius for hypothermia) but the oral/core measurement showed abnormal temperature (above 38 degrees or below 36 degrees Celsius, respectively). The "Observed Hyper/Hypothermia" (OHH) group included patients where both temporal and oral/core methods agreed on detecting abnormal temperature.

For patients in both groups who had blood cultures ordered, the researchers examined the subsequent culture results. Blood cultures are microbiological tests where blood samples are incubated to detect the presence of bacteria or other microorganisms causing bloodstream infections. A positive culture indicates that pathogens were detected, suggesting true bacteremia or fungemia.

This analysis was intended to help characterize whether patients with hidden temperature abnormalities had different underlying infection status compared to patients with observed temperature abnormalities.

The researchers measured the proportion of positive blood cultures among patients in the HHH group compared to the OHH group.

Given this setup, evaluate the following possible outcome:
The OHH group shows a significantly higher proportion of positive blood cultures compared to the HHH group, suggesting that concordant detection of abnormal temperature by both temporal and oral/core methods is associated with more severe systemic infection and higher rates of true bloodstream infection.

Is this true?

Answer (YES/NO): NO